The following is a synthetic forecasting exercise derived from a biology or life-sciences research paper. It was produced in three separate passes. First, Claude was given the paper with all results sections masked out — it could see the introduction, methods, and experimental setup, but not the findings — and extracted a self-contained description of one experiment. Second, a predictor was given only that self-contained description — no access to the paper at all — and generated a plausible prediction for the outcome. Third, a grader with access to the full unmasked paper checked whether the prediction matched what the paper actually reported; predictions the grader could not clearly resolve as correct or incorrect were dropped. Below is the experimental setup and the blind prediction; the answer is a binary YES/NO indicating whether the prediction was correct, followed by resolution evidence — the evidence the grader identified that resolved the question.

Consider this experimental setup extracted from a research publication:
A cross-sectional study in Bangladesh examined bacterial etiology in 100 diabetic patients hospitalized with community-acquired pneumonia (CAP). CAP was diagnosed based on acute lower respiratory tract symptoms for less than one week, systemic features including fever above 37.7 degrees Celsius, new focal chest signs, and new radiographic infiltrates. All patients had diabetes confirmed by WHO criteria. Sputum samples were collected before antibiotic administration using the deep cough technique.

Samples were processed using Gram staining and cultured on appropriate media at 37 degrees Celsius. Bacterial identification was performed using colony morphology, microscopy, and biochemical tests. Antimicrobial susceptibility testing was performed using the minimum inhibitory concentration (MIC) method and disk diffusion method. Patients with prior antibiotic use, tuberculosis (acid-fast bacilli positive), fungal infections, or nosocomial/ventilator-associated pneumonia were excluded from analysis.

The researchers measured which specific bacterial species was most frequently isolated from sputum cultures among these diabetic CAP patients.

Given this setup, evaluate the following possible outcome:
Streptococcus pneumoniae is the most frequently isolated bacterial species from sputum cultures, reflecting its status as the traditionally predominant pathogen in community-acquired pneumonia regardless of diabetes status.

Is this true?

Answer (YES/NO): NO